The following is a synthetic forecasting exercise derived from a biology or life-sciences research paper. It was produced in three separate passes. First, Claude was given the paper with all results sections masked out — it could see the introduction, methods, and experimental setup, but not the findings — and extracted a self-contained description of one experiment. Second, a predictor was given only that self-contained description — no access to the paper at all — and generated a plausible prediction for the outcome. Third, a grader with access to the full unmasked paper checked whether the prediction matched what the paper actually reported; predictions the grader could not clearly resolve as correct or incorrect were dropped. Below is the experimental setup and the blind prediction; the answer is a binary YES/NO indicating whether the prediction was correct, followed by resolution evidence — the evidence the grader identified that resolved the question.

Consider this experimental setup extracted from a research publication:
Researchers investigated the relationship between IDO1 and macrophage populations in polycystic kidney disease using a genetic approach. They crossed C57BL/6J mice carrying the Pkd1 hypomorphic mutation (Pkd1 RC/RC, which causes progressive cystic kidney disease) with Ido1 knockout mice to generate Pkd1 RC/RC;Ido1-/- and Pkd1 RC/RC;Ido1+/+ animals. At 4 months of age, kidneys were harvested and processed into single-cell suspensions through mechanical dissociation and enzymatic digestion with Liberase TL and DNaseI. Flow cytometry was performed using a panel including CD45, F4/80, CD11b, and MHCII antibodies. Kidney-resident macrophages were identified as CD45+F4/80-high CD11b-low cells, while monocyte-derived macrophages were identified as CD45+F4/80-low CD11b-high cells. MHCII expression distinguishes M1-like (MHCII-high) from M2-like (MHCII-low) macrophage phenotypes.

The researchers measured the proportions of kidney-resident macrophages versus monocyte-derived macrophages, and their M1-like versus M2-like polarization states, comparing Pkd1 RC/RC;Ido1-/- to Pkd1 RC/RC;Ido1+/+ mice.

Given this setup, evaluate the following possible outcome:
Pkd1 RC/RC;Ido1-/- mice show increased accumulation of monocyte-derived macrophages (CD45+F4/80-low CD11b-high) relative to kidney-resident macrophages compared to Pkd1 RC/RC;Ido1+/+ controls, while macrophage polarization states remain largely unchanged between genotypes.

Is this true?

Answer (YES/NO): NO